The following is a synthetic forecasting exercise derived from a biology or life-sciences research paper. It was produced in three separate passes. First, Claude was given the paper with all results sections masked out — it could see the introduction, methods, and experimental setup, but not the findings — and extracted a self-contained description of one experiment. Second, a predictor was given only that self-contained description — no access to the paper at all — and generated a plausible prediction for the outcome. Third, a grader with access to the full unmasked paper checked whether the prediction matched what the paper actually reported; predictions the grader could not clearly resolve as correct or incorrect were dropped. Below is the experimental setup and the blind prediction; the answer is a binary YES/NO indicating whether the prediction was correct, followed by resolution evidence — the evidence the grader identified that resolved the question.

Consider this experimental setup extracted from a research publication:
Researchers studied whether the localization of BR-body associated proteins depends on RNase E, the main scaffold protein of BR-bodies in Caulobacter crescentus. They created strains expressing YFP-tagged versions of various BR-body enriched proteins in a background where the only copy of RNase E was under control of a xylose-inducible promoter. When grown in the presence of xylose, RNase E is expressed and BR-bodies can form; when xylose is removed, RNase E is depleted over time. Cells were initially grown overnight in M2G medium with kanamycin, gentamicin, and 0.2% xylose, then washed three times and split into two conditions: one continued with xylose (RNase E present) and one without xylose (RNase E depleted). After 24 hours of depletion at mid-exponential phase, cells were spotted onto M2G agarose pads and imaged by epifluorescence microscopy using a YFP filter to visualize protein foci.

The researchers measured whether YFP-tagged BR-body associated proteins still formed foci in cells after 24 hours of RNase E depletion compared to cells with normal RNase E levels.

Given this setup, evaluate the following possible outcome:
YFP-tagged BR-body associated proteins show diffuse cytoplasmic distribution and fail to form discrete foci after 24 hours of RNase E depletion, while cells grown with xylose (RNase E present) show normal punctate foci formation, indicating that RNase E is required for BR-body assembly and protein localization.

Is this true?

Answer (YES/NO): NO